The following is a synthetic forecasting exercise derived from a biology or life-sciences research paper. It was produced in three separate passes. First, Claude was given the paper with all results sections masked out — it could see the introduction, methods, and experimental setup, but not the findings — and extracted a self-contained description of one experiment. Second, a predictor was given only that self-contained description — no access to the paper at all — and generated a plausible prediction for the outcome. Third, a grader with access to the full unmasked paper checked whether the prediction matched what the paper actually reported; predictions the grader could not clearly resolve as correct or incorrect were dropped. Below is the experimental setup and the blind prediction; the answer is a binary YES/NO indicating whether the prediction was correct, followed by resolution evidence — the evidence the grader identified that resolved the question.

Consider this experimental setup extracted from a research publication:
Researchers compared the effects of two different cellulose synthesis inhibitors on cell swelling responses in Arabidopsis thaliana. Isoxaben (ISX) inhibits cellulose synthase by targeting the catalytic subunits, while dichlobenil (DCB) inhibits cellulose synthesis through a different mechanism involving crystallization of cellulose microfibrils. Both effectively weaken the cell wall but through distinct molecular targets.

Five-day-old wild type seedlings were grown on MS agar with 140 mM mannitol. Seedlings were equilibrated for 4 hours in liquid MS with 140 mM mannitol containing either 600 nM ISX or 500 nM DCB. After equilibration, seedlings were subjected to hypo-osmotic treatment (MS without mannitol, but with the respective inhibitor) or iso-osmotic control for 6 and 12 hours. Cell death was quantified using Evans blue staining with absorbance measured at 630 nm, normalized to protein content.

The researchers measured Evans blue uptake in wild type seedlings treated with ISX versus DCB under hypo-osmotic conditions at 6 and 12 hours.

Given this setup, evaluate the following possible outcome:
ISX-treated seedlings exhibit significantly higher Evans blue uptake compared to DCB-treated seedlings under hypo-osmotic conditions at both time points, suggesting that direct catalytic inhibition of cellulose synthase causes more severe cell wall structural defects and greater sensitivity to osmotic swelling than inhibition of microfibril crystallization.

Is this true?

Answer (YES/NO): NO